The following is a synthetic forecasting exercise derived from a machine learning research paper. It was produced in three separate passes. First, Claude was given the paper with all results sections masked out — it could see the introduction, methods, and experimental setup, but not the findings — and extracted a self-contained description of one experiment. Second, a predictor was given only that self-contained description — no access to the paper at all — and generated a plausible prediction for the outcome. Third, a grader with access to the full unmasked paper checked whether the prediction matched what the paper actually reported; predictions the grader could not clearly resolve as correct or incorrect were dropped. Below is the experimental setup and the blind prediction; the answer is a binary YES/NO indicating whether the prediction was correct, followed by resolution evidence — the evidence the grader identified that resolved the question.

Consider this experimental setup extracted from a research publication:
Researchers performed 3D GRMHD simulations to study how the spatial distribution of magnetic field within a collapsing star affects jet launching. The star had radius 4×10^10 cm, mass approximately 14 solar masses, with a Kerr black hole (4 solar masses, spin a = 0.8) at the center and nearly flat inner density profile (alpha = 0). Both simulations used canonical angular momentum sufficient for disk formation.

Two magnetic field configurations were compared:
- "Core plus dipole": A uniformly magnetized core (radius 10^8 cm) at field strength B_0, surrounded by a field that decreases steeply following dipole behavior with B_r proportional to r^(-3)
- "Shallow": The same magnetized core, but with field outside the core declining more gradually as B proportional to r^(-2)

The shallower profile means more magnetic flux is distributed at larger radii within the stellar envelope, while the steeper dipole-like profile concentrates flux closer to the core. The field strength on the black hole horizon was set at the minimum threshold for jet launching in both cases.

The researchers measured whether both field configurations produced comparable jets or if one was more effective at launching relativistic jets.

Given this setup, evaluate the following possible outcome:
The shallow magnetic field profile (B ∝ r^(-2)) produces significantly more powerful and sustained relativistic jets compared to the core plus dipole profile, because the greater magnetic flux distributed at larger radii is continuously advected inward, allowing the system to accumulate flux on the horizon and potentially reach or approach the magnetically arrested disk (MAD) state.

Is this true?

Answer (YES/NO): NO